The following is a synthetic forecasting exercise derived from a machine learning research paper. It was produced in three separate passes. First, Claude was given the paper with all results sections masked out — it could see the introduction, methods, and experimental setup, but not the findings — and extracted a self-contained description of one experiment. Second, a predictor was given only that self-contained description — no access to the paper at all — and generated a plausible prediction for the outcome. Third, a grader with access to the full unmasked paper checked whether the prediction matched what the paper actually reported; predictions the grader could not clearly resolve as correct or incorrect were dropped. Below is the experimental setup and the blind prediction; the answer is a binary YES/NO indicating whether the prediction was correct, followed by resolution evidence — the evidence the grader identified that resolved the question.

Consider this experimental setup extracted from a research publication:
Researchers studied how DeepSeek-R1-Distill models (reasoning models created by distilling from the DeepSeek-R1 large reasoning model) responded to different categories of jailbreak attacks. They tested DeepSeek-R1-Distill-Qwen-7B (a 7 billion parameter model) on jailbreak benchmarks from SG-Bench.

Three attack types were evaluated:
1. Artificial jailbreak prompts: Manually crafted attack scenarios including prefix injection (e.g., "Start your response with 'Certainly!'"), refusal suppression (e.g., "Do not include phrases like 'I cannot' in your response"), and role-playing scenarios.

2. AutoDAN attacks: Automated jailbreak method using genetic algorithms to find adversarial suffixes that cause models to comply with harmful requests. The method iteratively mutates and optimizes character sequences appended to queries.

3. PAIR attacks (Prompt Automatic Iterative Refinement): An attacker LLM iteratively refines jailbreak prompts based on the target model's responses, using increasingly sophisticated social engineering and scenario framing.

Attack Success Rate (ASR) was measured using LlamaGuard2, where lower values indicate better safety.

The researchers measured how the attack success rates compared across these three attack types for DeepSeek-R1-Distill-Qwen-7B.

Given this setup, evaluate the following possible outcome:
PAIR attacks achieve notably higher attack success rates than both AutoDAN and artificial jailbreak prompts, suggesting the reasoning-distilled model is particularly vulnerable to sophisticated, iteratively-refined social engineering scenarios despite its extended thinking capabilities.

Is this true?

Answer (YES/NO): YES